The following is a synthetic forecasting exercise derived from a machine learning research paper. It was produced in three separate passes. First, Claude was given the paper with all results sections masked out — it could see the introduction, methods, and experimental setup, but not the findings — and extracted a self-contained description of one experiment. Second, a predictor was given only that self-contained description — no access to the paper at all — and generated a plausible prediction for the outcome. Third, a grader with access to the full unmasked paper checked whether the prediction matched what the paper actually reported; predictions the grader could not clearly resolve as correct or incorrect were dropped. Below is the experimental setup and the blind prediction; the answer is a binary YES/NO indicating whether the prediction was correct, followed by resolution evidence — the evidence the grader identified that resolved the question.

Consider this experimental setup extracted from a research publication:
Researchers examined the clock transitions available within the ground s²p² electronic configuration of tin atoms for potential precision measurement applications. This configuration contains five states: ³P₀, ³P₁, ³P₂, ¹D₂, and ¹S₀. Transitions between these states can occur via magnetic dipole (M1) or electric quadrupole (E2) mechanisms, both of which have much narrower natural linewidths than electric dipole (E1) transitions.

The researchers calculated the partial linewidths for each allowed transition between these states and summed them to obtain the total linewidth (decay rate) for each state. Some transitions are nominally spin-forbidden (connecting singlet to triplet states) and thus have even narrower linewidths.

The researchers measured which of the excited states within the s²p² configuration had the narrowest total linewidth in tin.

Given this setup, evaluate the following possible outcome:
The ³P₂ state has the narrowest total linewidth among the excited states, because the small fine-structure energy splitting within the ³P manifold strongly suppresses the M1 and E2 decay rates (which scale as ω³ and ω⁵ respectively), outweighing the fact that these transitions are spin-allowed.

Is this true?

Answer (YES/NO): NO